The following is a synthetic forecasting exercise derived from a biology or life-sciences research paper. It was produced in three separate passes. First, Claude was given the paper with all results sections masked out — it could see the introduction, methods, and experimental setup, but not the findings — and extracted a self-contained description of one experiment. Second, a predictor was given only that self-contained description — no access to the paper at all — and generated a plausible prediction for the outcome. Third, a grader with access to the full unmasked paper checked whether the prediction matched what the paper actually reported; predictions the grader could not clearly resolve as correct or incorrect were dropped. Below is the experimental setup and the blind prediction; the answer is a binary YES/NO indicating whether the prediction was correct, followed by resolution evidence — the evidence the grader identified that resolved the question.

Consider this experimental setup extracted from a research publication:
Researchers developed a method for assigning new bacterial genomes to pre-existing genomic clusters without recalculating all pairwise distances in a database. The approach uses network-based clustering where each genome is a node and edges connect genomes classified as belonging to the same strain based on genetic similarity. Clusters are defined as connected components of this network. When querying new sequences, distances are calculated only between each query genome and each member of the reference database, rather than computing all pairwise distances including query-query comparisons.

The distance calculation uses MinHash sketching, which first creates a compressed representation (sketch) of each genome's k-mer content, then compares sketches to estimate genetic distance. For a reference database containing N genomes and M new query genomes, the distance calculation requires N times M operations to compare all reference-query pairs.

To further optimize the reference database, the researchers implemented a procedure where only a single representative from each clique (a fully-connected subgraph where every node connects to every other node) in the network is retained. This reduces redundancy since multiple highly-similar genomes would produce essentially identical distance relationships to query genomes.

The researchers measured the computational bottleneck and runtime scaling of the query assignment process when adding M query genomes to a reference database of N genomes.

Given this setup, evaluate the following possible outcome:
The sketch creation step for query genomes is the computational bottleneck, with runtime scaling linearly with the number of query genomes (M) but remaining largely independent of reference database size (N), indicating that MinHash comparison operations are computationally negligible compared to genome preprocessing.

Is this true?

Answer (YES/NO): YES